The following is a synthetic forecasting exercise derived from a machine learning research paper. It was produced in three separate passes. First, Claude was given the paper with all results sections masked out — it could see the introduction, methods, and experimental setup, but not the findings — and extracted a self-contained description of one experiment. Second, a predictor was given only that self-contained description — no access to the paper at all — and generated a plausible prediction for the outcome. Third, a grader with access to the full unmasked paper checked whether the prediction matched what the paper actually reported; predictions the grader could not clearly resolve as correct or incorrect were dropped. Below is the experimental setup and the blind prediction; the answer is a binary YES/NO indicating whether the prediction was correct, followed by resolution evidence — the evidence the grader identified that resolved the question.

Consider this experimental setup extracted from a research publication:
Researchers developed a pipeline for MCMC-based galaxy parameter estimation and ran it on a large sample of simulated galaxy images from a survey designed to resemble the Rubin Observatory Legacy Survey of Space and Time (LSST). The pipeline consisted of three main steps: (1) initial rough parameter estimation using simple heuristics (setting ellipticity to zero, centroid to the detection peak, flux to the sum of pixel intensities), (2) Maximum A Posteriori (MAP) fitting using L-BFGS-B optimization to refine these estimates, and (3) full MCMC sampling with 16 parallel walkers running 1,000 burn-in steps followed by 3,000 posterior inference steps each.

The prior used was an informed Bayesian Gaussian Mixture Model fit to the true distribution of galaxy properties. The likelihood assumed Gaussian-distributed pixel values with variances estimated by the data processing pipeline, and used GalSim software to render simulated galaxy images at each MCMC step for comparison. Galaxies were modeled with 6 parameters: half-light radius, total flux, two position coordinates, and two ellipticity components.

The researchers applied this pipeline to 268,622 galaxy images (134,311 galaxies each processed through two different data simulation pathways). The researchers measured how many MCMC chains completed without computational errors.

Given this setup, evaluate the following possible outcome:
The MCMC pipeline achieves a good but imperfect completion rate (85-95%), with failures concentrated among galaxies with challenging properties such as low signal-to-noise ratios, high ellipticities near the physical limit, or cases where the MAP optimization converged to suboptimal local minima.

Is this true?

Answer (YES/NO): NO